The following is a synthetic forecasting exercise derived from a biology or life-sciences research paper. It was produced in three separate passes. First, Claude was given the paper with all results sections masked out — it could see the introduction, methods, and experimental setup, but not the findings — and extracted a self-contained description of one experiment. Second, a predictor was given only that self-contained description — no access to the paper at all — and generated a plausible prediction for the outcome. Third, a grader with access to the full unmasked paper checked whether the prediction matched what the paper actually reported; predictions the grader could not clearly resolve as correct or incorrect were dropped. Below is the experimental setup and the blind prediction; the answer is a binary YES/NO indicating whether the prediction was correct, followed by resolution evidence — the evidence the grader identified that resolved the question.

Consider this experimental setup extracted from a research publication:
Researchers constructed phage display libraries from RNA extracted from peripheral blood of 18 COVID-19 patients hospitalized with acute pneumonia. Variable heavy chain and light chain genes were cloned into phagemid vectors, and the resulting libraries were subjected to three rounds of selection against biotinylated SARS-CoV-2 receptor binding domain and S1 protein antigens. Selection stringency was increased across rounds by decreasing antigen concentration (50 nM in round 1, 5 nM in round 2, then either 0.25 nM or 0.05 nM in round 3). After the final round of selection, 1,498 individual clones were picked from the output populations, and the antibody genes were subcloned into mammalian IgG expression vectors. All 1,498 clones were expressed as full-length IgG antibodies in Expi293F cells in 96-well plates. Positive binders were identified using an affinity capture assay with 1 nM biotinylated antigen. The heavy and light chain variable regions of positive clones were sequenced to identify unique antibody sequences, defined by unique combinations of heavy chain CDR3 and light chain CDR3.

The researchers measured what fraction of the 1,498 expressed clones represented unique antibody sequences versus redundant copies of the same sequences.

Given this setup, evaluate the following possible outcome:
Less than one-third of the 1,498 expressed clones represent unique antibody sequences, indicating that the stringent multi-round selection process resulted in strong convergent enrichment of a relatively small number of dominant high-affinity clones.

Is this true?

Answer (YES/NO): NO